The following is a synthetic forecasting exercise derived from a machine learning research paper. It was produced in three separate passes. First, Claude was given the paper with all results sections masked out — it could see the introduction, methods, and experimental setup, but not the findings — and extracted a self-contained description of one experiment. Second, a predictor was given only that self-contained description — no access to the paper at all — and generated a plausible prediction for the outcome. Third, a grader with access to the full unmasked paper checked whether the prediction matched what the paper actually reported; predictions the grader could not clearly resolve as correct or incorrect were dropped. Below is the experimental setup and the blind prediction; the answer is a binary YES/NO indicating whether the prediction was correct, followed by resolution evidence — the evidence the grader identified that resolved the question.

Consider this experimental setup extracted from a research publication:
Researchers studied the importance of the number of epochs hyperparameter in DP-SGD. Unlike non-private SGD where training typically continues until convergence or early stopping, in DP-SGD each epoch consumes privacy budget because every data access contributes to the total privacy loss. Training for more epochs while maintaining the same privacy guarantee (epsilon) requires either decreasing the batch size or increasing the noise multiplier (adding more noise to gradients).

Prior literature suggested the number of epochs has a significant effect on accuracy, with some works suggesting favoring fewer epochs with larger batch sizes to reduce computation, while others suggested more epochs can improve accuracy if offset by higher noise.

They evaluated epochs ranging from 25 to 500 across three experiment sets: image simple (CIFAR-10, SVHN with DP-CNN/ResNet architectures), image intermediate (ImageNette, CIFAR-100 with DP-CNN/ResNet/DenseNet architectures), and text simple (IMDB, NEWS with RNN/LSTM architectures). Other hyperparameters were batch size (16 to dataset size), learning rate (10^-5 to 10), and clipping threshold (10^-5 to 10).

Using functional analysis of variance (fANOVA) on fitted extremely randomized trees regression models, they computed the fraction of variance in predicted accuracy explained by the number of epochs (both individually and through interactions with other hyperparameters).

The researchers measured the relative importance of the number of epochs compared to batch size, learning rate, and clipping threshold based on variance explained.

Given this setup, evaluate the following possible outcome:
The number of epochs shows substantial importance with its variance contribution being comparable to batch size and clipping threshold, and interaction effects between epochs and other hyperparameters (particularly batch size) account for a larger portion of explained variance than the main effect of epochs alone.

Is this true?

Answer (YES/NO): NO